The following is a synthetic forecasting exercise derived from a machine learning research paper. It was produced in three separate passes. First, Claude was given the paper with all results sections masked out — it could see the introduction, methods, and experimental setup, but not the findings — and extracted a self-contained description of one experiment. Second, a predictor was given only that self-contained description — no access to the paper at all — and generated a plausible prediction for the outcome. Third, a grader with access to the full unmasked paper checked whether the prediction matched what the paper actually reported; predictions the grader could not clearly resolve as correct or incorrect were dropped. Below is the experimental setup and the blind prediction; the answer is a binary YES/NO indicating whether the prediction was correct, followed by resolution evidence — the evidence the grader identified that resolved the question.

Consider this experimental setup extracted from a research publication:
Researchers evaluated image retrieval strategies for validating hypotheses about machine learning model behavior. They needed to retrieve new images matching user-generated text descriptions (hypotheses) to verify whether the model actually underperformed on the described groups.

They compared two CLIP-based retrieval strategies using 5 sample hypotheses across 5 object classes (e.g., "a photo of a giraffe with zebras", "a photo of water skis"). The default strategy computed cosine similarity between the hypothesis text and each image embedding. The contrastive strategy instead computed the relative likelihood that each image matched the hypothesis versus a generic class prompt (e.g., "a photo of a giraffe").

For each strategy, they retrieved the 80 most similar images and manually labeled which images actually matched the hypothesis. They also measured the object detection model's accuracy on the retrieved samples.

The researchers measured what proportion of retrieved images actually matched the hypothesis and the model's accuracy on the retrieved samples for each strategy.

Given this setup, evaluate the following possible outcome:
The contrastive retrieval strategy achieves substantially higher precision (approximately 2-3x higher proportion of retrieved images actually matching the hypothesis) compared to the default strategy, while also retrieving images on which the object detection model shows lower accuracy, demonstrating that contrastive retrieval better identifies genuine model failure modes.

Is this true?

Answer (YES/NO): NO